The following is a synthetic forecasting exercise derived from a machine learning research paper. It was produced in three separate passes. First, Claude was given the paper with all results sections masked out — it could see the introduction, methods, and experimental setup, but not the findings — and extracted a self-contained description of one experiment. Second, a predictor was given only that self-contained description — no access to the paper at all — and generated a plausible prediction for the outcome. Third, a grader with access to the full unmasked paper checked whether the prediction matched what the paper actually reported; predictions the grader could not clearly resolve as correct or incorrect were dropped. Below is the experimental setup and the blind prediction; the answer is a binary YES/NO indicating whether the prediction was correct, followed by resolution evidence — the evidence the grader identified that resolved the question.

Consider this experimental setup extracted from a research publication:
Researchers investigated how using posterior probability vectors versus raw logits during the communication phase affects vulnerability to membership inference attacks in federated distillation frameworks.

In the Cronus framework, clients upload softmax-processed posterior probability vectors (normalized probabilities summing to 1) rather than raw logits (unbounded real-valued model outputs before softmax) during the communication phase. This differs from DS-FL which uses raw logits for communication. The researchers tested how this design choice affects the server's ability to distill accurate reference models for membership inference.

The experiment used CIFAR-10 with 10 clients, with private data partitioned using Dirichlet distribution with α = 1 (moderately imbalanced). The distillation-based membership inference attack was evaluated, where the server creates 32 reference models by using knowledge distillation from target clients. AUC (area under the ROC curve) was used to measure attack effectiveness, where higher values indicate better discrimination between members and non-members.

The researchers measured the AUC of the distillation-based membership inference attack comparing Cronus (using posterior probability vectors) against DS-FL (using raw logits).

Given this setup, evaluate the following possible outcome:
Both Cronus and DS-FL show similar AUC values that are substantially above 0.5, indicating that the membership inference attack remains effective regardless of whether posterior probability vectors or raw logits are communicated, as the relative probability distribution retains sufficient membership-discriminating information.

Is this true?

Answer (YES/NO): NO